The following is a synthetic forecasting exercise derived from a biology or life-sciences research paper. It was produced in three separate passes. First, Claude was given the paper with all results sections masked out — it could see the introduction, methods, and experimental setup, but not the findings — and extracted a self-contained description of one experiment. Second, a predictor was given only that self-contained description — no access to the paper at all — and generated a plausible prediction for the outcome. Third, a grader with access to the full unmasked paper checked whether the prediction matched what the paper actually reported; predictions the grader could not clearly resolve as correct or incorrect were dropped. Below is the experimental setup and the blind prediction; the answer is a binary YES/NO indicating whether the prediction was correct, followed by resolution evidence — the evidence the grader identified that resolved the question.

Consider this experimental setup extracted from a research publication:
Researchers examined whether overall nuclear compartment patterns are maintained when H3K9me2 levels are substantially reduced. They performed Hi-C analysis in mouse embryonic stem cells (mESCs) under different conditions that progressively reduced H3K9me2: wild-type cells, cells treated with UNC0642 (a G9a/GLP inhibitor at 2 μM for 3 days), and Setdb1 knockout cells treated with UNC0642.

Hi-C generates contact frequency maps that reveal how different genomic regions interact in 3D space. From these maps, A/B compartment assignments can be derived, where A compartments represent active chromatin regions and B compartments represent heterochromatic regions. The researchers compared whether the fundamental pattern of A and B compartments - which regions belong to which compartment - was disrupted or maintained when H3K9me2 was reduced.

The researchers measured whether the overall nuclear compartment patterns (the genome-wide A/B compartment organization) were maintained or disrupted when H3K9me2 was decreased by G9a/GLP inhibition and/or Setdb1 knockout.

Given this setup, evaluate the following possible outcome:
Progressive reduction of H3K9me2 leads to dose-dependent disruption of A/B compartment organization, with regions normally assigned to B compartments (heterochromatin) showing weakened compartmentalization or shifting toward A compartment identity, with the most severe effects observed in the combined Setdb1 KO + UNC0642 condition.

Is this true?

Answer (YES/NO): NO